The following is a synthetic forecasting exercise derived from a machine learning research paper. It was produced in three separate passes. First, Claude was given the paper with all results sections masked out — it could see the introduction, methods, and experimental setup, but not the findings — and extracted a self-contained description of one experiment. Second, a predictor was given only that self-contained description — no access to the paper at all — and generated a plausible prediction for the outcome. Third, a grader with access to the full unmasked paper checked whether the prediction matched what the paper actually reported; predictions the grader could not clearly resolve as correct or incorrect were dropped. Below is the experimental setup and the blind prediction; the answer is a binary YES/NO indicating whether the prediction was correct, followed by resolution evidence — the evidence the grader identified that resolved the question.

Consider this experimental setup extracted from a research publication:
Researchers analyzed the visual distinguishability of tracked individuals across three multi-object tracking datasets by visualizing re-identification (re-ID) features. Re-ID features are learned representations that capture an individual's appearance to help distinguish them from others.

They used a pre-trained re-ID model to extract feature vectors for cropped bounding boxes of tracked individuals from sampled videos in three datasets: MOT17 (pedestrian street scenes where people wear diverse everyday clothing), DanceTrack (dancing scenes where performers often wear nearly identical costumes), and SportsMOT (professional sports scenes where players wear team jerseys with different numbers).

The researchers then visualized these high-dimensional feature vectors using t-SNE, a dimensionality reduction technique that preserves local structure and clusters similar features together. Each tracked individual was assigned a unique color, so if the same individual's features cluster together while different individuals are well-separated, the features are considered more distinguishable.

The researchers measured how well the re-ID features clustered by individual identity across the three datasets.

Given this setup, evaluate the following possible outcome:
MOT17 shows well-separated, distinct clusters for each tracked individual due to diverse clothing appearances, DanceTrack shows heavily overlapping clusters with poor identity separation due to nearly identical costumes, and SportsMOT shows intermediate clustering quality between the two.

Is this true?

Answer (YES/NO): YES